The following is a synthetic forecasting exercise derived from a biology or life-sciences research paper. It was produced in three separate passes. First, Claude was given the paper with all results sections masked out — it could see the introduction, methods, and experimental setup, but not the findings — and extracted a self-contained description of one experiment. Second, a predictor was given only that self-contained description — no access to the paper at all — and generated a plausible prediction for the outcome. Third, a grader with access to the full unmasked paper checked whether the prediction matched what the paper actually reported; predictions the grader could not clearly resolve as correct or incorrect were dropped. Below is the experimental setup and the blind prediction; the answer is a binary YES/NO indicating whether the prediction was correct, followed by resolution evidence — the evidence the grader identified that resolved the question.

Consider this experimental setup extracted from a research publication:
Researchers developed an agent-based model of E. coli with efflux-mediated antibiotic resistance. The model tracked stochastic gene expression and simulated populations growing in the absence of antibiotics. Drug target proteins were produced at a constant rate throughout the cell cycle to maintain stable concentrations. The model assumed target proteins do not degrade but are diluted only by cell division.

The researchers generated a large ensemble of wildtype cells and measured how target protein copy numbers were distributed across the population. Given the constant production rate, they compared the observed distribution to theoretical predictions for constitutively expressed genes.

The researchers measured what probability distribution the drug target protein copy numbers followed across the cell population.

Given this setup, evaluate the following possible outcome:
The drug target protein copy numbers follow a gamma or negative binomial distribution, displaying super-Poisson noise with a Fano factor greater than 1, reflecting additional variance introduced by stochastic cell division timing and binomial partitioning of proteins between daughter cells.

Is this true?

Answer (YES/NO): NO